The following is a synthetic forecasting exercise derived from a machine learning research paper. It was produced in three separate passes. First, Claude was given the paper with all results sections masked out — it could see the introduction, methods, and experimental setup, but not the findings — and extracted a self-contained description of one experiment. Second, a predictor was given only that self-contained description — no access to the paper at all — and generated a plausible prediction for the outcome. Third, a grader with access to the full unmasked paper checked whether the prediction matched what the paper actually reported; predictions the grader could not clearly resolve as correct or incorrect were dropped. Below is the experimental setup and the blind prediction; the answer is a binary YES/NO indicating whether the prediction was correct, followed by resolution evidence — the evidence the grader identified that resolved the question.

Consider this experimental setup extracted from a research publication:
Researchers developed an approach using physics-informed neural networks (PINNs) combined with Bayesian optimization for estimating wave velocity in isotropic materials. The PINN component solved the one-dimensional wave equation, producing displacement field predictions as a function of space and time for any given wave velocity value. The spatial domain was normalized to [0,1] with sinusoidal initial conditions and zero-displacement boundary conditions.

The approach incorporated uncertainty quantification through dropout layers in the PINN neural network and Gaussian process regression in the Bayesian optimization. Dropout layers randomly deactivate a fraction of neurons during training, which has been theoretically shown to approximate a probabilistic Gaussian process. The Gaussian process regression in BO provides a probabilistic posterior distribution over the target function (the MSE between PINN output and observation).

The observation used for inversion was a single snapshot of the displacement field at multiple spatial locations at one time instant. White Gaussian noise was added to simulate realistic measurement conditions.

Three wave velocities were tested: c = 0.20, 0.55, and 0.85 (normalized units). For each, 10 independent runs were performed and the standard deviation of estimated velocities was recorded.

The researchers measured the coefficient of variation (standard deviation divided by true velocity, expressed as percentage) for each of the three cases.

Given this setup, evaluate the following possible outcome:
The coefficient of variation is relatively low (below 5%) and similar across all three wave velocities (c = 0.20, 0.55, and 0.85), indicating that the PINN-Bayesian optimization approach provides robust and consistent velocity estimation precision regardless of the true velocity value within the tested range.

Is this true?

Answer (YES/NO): NO